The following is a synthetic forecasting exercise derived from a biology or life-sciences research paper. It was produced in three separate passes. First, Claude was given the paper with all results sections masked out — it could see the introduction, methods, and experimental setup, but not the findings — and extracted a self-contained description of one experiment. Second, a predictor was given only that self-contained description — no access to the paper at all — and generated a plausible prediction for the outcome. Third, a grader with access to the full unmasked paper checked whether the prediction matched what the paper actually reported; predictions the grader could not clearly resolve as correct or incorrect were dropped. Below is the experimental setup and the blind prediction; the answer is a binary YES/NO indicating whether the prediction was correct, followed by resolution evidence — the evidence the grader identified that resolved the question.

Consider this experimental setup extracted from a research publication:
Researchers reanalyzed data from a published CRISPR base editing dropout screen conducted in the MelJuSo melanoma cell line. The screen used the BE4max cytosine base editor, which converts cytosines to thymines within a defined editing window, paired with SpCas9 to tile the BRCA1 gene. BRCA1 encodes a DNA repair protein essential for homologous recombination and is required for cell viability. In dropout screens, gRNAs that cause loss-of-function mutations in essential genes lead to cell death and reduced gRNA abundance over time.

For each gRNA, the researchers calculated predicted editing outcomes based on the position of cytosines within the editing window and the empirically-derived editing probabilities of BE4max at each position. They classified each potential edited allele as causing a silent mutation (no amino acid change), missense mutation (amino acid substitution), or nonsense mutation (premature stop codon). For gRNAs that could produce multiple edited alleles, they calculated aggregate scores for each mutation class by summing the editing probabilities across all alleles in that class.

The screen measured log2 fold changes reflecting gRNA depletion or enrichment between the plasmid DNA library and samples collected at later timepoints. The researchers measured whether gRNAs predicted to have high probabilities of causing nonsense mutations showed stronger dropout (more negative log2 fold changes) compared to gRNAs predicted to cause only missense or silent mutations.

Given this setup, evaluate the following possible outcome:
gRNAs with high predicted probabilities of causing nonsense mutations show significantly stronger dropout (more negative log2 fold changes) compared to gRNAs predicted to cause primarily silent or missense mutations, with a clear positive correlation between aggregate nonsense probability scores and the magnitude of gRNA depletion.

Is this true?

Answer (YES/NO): YES